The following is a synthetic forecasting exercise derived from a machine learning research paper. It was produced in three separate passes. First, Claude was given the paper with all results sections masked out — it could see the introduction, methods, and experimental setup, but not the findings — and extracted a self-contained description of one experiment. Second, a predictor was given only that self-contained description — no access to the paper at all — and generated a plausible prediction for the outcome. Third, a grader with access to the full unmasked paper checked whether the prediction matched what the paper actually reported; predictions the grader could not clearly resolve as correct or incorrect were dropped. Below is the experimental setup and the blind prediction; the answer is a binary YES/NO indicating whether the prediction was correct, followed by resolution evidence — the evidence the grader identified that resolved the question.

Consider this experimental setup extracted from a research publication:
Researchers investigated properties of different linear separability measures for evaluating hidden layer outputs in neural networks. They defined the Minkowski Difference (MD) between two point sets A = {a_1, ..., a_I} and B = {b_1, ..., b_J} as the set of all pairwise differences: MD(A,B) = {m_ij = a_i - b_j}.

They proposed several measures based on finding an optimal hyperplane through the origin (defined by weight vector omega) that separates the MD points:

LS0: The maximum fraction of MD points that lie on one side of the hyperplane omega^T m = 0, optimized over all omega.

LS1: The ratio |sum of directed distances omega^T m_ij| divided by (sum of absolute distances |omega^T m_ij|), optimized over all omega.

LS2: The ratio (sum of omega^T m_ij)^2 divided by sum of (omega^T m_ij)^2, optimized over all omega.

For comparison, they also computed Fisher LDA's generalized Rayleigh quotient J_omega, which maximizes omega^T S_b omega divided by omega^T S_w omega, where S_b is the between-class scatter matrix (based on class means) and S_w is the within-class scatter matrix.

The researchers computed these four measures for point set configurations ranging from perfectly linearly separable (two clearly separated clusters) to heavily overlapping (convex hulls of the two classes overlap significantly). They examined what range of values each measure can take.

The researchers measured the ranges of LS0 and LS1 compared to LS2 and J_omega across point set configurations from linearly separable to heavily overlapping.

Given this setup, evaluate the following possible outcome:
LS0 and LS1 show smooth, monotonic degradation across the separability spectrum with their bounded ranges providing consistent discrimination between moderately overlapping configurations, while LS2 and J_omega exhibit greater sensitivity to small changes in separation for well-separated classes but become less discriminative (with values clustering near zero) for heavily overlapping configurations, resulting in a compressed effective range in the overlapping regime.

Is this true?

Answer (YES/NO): NO